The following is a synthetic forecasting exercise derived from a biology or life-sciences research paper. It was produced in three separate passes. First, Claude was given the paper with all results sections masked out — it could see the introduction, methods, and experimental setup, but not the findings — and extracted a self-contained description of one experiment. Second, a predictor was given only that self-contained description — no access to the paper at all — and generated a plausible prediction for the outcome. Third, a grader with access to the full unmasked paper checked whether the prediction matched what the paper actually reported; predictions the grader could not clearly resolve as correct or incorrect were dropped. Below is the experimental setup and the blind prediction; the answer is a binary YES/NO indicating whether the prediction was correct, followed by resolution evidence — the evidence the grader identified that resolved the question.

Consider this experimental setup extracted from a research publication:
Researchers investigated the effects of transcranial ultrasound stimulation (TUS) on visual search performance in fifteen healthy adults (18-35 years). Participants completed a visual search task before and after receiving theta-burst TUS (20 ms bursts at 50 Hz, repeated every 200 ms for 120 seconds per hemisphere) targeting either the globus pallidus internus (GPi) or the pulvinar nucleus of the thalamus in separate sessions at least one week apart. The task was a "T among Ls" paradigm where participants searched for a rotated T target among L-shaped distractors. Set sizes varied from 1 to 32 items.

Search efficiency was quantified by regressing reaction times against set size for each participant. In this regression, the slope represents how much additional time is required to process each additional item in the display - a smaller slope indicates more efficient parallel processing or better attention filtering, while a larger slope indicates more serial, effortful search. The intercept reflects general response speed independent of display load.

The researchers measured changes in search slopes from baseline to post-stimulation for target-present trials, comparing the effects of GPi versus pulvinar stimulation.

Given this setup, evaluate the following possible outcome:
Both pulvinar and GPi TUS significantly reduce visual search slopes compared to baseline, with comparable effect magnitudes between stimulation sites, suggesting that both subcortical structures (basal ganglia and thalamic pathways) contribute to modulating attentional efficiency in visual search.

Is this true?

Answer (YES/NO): NO